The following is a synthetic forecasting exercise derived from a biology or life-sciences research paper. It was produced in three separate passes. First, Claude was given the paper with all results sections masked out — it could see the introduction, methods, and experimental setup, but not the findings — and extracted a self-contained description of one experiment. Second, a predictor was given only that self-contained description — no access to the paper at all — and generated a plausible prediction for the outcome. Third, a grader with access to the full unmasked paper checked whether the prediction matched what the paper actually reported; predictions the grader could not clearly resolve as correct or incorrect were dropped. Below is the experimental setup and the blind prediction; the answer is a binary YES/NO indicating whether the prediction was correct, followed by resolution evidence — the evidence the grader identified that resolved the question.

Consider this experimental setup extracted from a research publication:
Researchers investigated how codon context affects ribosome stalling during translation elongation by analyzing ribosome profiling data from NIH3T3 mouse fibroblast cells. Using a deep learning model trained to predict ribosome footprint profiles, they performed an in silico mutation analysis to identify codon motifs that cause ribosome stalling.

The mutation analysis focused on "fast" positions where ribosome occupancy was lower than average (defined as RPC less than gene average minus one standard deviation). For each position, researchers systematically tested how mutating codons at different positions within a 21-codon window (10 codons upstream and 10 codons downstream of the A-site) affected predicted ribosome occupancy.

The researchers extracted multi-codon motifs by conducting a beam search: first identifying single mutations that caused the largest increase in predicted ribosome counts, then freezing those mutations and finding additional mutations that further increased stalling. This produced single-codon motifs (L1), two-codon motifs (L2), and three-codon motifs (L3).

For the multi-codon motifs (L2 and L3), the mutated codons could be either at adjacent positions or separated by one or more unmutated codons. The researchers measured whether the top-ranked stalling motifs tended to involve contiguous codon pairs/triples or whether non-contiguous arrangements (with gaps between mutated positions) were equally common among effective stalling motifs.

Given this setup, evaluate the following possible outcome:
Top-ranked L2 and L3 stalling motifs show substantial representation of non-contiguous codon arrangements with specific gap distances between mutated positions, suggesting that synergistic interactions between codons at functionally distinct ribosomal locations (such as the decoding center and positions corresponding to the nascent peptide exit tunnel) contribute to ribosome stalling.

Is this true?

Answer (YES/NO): YES